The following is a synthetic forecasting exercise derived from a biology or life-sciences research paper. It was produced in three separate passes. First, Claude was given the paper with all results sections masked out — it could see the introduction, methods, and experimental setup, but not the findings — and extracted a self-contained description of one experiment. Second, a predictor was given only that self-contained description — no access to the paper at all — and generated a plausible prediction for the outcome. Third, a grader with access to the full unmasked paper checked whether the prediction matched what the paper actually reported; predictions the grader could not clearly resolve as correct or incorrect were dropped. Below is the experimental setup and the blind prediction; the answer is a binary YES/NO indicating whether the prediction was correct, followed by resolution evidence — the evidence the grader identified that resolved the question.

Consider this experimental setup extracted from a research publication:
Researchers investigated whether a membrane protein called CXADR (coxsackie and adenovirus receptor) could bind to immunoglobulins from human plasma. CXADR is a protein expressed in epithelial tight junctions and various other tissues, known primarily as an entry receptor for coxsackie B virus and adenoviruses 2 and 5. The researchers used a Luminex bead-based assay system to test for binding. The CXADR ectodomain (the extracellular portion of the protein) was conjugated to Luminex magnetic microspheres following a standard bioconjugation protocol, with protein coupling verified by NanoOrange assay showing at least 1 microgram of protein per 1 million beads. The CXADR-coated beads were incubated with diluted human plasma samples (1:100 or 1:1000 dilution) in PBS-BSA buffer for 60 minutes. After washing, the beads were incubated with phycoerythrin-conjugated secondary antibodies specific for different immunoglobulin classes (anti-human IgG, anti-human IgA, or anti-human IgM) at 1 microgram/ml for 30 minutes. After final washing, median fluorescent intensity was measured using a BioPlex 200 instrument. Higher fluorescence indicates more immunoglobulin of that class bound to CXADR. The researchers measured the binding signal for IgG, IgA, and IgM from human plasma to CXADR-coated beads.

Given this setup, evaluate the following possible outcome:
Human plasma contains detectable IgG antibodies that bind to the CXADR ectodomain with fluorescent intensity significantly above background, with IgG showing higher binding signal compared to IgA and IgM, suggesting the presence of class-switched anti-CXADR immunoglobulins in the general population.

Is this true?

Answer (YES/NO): NO